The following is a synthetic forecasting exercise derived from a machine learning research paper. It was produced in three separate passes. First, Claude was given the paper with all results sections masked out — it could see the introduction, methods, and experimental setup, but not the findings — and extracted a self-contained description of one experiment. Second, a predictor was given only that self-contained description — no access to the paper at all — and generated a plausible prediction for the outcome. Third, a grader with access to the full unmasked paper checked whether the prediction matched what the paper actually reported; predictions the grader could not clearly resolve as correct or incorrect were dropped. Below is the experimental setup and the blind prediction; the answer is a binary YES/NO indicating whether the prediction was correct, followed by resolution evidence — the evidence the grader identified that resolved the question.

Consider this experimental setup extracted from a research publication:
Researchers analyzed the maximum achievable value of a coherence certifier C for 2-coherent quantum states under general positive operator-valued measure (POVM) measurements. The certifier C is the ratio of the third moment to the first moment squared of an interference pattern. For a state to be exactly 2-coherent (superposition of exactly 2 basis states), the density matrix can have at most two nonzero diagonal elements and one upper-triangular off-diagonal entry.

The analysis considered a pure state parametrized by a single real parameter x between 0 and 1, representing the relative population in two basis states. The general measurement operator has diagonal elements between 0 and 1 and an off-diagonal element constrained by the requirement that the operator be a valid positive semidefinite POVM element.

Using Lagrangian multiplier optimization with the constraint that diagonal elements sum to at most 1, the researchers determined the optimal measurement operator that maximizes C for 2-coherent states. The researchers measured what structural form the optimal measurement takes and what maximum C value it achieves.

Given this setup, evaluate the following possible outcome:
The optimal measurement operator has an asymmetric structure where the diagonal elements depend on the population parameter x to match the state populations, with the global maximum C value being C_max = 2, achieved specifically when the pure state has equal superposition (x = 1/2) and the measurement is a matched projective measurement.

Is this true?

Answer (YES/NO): NO